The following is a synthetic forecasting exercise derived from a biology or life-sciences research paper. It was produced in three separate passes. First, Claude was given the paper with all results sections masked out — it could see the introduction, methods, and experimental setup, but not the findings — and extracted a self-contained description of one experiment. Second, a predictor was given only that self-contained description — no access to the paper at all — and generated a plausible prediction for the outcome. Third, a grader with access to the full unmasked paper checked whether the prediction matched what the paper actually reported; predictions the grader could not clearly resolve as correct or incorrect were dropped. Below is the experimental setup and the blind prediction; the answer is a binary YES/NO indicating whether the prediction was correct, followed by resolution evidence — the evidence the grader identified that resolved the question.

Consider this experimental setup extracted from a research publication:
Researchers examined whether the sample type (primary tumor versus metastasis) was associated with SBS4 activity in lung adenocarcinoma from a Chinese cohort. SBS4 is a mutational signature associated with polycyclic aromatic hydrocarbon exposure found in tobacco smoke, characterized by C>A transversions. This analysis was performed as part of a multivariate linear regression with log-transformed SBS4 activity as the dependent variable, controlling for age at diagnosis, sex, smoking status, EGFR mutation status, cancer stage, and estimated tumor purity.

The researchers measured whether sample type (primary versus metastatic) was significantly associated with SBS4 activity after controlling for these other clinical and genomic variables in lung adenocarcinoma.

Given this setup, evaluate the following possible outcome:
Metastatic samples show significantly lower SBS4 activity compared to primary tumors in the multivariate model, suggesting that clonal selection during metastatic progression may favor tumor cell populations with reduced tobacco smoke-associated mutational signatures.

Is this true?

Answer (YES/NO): YES